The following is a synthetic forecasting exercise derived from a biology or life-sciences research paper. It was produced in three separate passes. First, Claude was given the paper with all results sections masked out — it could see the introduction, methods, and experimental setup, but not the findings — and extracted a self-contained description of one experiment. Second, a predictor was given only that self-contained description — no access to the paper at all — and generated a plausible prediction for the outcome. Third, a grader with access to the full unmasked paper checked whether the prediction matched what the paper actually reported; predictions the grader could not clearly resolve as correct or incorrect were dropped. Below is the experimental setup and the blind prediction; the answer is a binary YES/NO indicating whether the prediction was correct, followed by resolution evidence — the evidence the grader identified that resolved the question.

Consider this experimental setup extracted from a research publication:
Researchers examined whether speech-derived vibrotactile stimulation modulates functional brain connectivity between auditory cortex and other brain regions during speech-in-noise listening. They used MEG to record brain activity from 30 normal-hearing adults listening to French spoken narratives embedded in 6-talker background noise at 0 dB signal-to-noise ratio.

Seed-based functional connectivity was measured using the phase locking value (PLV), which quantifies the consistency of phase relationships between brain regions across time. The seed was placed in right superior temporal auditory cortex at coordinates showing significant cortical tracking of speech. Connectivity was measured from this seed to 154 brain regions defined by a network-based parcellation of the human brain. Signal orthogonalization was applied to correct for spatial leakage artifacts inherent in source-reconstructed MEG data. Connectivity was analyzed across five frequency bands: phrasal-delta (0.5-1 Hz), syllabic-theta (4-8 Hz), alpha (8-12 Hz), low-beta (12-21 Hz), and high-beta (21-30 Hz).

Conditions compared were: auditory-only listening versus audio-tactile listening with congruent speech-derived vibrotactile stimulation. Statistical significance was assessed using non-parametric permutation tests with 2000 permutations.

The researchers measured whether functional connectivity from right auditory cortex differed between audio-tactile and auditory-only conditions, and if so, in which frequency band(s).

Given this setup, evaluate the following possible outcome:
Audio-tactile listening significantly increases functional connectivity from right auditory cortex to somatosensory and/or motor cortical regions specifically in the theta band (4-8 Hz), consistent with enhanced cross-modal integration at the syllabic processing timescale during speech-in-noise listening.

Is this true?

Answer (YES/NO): NO